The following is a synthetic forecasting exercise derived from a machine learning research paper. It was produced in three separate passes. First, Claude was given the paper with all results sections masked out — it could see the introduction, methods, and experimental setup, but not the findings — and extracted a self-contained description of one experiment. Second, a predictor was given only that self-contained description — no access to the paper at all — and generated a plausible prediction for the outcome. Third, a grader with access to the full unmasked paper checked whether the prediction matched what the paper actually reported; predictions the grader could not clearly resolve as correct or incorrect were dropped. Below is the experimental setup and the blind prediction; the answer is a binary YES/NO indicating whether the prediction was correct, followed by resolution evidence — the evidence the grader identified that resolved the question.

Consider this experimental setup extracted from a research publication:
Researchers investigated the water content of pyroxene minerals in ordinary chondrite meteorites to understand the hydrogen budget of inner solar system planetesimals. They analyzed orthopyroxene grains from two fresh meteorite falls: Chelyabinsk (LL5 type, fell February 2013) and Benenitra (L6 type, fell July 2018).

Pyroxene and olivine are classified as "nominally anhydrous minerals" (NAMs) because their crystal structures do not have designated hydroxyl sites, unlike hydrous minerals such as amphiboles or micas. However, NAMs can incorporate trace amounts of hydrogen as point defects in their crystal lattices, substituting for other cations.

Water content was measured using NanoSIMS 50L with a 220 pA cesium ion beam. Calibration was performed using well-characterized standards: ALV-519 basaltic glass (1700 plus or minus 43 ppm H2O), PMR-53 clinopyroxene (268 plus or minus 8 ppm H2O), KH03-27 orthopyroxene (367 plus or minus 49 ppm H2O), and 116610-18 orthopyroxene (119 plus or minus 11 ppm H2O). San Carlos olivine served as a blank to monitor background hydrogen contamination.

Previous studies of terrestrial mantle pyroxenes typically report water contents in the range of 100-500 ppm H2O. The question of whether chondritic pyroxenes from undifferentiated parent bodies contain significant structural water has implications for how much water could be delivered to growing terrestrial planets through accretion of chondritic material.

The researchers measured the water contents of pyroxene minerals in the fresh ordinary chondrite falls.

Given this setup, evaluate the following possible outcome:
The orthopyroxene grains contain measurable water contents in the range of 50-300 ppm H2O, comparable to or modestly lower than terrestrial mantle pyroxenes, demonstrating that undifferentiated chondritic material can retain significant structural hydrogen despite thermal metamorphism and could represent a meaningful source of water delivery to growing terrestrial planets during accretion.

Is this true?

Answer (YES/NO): NO